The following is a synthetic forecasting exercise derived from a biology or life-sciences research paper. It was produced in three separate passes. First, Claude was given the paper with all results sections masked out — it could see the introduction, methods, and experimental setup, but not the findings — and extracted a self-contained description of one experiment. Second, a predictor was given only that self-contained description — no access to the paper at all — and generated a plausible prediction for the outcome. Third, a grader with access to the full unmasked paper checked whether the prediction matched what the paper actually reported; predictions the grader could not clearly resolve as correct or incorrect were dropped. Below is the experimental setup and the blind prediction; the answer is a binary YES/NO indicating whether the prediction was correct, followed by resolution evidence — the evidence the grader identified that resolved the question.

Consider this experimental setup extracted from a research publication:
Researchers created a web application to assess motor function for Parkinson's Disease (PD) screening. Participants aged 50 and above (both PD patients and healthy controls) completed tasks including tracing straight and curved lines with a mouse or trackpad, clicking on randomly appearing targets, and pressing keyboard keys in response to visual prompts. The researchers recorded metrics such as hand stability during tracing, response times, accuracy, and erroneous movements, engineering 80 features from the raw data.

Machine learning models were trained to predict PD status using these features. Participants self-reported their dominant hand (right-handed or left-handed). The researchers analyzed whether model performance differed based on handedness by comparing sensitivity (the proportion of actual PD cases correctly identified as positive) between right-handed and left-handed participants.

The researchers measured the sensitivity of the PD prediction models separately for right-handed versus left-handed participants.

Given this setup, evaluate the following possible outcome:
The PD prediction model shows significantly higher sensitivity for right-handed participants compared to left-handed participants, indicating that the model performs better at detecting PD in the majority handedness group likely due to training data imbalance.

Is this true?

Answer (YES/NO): NO